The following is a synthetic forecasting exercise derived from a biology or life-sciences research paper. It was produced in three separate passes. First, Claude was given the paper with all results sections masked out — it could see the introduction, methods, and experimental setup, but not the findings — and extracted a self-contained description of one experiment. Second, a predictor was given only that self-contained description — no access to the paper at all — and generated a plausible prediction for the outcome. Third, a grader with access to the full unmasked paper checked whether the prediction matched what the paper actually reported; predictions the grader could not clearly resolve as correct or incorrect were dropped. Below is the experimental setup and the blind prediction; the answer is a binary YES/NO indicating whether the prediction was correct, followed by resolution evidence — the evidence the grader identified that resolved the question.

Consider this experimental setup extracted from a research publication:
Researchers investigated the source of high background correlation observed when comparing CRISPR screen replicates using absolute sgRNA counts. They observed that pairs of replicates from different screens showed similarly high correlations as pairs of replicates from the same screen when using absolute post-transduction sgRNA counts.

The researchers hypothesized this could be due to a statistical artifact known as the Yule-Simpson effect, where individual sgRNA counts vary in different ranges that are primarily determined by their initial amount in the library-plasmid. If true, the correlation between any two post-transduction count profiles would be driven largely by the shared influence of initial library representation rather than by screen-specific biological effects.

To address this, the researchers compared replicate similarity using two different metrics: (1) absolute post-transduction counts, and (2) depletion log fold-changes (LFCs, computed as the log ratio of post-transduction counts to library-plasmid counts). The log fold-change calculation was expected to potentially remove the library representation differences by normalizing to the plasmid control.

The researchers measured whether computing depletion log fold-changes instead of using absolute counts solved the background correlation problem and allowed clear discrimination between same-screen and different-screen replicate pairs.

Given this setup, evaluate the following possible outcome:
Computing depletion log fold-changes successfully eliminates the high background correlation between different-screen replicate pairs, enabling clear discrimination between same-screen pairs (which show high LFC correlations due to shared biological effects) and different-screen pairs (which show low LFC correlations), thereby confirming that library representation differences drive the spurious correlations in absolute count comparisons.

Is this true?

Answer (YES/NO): NO